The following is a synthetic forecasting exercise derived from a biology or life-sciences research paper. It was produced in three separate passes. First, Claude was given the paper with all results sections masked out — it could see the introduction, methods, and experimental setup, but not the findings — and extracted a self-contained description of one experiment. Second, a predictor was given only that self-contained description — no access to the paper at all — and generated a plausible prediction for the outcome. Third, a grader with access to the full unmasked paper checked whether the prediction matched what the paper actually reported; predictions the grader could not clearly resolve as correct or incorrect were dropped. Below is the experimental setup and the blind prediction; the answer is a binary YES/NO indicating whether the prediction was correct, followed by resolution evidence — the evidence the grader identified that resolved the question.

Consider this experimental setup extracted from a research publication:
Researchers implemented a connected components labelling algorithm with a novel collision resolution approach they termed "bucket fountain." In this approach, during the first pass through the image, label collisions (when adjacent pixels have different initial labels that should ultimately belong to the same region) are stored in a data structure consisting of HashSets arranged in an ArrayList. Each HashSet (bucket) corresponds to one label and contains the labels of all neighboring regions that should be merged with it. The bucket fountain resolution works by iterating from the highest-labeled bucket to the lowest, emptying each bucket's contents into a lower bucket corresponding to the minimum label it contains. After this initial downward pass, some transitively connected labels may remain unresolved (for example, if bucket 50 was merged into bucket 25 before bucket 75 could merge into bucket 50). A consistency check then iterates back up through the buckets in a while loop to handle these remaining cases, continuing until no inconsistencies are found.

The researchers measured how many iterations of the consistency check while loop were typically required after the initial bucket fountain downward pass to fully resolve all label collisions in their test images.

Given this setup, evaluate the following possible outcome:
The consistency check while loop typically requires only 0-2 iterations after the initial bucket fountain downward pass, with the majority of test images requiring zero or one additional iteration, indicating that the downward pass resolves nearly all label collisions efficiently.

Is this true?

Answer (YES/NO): NO